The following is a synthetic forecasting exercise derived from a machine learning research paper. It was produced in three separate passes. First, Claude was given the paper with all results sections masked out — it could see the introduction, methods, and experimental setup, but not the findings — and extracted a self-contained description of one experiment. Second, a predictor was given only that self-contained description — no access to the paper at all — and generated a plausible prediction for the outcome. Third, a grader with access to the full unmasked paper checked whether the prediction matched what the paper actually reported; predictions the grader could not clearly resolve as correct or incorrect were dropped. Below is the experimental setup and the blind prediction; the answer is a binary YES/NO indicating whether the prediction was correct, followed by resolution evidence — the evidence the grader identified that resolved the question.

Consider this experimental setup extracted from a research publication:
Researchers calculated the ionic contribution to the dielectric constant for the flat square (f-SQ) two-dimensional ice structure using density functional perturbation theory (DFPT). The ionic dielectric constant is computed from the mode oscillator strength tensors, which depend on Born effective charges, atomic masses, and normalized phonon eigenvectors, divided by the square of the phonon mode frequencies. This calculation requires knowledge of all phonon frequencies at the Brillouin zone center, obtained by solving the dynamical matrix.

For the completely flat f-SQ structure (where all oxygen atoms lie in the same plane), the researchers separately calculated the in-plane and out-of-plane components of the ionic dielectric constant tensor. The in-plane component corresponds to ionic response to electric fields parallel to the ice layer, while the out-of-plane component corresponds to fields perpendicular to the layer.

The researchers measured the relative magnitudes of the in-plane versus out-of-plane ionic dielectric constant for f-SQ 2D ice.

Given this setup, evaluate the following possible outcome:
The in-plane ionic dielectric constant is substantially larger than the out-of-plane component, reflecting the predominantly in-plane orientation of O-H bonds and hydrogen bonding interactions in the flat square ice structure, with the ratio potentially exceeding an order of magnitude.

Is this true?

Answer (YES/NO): NO